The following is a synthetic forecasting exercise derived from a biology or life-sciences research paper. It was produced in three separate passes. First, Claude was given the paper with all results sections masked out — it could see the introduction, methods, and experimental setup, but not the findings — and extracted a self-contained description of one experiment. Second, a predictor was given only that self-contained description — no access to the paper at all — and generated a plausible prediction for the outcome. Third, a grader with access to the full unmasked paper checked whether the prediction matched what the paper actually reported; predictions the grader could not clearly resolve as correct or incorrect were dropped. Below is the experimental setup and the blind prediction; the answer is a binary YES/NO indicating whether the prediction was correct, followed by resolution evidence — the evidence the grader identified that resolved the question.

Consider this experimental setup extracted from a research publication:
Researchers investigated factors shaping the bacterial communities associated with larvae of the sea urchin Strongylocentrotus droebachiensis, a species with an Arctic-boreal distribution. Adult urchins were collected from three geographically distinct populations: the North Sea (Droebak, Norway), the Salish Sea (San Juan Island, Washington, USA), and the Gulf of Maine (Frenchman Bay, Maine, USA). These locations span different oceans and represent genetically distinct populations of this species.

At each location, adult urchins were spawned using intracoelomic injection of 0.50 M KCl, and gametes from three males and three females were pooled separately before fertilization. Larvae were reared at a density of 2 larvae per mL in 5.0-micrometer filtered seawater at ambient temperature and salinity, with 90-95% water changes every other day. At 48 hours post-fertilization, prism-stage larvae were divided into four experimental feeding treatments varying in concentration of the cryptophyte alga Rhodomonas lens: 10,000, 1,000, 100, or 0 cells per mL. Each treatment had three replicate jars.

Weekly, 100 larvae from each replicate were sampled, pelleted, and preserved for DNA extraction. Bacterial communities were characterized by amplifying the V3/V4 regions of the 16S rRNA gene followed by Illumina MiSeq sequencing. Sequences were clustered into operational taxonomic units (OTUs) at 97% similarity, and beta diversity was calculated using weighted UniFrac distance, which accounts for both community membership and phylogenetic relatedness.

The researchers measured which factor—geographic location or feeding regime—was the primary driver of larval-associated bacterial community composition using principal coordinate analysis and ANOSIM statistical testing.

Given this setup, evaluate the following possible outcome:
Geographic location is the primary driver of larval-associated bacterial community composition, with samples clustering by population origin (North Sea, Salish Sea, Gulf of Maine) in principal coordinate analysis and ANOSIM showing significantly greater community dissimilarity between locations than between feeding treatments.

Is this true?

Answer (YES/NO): YES